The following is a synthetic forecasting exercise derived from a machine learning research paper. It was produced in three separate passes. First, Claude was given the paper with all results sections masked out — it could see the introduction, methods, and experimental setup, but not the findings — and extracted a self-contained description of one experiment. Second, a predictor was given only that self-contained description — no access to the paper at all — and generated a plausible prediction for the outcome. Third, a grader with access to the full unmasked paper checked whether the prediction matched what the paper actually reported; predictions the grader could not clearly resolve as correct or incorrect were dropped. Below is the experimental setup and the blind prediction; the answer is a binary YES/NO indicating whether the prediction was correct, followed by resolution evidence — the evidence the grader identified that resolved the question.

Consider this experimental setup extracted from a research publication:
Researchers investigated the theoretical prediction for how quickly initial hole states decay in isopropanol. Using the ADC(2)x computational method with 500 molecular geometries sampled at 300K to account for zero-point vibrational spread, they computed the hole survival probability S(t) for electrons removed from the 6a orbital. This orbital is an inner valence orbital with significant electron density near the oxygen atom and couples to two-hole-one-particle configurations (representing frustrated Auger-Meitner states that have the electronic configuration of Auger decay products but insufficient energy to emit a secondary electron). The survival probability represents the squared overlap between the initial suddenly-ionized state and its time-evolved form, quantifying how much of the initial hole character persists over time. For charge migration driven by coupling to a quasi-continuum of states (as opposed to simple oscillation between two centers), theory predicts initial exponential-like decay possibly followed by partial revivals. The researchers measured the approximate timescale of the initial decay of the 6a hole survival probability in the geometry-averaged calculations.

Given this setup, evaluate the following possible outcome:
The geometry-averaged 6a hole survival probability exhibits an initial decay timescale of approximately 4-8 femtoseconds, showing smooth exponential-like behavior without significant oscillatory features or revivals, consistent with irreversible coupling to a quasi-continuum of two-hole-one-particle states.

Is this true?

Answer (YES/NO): NO